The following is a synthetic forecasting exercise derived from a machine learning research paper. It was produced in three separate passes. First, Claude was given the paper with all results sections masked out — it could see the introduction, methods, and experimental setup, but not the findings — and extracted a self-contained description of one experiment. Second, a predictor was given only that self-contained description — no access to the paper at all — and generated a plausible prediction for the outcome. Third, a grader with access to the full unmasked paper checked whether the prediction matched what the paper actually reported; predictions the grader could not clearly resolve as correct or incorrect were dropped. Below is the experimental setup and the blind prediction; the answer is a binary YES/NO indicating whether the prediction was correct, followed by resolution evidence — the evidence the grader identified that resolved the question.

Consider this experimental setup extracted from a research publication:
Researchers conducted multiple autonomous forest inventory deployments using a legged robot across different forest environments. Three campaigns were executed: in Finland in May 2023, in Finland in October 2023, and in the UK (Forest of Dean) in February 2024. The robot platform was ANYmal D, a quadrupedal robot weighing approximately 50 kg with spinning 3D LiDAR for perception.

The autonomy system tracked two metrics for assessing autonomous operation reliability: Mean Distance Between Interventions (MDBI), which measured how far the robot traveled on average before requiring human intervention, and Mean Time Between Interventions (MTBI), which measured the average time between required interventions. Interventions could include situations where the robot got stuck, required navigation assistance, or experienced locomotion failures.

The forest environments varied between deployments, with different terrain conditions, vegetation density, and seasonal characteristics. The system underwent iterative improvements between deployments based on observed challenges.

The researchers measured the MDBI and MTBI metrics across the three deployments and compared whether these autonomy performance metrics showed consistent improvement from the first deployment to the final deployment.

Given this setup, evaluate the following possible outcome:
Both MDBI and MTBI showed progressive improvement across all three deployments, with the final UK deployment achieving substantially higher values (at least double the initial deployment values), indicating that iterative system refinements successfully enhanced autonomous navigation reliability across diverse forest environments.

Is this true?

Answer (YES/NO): NO